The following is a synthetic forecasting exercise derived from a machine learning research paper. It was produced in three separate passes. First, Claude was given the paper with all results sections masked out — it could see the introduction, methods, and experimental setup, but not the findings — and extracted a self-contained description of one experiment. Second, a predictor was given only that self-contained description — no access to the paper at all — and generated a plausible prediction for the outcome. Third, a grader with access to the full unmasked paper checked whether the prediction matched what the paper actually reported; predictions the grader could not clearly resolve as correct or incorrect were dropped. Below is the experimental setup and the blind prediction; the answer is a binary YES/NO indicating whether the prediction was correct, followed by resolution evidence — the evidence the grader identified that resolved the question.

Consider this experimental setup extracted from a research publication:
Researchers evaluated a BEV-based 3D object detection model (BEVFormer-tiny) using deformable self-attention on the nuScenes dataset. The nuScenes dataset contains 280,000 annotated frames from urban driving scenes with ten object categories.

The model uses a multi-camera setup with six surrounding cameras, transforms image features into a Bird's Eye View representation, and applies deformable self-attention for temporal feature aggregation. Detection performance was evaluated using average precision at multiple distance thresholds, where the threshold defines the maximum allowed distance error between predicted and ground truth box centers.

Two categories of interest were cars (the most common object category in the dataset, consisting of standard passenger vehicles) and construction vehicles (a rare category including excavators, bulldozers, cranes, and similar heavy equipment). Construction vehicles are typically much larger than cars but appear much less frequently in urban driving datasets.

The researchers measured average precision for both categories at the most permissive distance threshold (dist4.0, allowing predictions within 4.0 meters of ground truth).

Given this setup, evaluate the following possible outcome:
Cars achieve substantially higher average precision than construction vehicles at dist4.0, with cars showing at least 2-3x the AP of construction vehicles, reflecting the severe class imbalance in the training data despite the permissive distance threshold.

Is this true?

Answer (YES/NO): YES